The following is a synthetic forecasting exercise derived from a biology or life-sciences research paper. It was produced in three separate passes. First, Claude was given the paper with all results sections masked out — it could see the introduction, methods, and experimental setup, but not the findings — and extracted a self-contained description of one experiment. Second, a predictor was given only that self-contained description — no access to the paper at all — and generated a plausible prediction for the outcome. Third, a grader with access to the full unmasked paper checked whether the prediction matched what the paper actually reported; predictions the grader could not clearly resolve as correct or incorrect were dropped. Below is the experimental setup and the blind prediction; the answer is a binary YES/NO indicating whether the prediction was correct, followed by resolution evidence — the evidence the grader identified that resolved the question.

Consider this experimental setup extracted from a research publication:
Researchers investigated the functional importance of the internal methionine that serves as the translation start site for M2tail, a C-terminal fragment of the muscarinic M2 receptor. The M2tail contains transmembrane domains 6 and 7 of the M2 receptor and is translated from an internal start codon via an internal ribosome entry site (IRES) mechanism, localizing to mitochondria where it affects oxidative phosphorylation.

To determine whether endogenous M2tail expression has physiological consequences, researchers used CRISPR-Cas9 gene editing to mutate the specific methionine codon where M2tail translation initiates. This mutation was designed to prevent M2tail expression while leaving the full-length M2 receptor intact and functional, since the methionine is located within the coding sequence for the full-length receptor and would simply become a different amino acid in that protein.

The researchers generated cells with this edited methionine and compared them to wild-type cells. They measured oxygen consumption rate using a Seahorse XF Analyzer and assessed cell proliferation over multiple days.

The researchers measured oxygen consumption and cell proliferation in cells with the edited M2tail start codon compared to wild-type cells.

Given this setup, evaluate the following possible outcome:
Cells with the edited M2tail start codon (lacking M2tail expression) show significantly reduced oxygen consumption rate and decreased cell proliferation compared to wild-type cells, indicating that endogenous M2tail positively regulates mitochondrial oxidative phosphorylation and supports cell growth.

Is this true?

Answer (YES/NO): NO